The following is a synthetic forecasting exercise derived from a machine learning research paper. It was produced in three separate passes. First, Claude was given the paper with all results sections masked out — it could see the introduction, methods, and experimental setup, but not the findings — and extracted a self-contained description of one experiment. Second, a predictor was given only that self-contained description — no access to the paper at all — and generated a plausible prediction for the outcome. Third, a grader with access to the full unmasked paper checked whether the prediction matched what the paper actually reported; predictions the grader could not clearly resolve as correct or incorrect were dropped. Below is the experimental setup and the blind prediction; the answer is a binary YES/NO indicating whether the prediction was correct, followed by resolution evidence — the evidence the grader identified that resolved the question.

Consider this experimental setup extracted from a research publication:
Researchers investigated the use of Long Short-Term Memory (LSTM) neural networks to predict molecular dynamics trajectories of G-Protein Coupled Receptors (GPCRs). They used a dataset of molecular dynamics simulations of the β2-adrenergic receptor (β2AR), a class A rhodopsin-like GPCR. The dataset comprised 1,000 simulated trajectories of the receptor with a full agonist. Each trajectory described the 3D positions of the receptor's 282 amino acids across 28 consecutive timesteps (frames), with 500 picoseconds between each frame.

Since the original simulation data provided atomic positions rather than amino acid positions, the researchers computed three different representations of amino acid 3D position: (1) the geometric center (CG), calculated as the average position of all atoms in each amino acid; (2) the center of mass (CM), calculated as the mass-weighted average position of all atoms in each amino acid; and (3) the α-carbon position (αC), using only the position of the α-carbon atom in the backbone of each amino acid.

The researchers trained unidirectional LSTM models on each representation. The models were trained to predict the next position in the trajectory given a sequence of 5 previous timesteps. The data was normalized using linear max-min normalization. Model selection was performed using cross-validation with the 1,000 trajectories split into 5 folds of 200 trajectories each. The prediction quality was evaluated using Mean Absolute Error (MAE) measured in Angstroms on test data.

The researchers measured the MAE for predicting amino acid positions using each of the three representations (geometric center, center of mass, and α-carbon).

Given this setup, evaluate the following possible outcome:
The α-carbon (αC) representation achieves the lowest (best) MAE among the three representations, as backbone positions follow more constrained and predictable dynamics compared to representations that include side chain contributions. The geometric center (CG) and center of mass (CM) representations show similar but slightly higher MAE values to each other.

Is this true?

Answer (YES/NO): NO